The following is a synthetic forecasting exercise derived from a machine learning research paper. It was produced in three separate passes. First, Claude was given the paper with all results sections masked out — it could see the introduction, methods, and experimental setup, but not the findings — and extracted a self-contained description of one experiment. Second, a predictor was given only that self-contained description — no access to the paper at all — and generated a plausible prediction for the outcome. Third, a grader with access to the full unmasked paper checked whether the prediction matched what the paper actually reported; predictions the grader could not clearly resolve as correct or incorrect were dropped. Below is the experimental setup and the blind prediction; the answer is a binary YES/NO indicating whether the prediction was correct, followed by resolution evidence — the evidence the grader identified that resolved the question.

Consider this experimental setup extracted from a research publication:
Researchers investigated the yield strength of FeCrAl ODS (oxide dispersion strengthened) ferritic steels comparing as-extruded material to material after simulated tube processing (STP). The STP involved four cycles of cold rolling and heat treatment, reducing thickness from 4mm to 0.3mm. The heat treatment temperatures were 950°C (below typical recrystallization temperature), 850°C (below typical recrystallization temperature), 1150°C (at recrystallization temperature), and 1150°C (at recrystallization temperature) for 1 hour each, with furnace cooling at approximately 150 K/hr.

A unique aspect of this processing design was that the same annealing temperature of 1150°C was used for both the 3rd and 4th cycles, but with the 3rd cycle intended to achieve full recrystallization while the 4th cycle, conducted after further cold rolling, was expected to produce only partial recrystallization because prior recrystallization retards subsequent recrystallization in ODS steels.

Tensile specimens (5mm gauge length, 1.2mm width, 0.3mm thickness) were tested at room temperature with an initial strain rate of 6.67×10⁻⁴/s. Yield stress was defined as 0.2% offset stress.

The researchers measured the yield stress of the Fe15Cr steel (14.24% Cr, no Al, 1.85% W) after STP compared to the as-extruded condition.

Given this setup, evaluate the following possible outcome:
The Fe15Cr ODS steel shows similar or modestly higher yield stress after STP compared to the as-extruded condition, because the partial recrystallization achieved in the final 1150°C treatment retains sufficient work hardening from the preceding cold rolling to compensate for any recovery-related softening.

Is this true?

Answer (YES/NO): NO